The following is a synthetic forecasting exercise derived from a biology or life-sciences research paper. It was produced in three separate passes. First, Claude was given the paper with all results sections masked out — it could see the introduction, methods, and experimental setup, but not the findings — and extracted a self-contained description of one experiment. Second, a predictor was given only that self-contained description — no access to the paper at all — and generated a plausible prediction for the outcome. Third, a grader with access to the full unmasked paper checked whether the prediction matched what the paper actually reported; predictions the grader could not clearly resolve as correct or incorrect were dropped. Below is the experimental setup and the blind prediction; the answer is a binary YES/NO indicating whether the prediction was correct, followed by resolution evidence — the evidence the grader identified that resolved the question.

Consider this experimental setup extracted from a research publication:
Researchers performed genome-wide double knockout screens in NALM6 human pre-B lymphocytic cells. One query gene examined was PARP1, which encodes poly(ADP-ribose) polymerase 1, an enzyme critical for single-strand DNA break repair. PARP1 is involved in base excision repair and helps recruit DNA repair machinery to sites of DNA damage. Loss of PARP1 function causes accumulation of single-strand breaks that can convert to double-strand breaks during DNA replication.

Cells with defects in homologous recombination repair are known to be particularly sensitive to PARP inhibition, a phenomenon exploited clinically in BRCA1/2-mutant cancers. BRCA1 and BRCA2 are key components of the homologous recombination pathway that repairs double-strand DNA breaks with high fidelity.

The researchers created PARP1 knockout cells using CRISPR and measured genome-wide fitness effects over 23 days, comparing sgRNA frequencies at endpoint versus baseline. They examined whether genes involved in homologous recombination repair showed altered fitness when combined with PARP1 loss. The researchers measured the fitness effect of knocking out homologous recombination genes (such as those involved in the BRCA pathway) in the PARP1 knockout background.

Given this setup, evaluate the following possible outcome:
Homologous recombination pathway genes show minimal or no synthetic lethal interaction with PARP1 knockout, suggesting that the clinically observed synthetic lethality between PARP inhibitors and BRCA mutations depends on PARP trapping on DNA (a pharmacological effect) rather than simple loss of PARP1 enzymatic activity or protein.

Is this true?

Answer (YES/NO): YES